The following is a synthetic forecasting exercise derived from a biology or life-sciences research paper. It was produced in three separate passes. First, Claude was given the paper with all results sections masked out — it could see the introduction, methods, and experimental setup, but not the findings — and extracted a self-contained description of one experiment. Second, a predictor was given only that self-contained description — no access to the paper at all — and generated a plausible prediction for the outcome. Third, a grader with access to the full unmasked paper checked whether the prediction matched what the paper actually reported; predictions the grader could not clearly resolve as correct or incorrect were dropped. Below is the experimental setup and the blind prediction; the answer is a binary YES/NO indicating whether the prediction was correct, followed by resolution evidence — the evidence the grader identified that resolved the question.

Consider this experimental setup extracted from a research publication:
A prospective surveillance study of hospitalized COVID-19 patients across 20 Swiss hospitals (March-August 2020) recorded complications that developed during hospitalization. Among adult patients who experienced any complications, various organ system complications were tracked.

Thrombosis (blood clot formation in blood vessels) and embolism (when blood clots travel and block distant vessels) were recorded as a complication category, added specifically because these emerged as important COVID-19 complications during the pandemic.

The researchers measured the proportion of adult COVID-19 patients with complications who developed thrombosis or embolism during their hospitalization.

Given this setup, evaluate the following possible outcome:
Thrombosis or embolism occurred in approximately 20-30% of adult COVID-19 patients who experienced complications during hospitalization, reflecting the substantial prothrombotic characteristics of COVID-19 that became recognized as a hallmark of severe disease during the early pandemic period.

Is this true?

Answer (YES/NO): NO